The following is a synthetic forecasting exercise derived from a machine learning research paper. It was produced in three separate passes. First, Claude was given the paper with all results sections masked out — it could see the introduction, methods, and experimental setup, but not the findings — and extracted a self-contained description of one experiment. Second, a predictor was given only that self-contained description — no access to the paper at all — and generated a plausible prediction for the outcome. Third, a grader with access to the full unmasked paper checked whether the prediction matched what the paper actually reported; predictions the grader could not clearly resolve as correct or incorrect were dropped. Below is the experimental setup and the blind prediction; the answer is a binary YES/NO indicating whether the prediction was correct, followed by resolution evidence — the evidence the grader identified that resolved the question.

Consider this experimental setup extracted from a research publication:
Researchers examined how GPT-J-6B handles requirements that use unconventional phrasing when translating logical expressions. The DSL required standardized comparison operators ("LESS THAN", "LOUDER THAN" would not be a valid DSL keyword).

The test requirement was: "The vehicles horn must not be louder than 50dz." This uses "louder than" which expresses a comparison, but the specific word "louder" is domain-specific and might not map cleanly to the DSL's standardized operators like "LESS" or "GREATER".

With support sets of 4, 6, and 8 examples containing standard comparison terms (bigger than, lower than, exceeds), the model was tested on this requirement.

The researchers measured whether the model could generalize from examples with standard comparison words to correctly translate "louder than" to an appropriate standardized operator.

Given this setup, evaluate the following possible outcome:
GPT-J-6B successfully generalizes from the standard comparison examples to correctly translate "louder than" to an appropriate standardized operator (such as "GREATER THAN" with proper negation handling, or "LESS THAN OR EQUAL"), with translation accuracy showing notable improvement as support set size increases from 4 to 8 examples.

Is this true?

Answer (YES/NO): NO